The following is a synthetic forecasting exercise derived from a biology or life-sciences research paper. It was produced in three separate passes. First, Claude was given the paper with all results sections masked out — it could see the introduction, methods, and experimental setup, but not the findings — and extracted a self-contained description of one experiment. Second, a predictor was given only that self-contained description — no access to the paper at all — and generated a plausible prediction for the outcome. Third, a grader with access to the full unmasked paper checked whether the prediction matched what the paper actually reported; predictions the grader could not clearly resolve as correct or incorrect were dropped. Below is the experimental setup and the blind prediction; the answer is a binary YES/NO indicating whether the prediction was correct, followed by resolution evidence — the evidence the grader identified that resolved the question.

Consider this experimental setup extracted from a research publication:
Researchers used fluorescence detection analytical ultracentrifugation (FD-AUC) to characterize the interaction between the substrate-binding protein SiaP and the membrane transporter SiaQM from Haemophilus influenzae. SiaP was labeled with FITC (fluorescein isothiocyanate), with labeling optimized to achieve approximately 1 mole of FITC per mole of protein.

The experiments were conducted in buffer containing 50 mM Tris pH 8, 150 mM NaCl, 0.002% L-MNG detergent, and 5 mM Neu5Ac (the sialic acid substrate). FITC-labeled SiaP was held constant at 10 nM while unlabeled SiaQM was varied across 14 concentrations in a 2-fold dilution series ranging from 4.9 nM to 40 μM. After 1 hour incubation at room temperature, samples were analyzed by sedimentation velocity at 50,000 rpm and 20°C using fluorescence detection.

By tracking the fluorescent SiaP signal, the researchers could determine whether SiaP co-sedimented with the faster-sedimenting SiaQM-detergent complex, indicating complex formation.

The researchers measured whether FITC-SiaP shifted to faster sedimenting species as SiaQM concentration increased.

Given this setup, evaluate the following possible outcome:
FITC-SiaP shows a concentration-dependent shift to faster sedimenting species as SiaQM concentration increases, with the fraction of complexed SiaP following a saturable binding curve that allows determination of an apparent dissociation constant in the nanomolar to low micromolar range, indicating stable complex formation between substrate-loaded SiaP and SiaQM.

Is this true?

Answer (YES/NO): NO